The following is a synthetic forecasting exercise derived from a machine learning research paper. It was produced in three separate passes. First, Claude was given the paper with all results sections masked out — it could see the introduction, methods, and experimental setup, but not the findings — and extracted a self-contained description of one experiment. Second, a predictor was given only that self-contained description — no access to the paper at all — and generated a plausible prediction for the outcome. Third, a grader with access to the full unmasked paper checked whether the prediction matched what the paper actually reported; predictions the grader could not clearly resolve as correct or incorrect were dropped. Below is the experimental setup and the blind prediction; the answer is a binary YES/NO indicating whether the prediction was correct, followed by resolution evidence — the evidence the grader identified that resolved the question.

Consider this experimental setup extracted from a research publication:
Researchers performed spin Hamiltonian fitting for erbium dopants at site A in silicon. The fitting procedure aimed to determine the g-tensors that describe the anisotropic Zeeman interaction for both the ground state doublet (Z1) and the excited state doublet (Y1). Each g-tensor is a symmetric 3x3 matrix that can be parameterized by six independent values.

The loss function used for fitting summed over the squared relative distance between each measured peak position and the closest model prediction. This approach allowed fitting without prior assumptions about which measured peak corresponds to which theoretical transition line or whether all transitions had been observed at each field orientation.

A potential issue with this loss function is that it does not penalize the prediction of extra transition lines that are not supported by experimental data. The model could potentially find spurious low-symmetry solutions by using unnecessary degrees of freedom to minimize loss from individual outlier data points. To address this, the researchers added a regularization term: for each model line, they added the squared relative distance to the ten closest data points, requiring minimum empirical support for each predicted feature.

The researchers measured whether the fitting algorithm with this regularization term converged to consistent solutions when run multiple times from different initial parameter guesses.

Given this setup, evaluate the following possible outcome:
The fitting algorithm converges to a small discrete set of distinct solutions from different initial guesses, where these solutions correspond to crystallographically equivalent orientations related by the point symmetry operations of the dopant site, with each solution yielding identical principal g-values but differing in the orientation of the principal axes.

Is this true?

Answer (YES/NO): NO